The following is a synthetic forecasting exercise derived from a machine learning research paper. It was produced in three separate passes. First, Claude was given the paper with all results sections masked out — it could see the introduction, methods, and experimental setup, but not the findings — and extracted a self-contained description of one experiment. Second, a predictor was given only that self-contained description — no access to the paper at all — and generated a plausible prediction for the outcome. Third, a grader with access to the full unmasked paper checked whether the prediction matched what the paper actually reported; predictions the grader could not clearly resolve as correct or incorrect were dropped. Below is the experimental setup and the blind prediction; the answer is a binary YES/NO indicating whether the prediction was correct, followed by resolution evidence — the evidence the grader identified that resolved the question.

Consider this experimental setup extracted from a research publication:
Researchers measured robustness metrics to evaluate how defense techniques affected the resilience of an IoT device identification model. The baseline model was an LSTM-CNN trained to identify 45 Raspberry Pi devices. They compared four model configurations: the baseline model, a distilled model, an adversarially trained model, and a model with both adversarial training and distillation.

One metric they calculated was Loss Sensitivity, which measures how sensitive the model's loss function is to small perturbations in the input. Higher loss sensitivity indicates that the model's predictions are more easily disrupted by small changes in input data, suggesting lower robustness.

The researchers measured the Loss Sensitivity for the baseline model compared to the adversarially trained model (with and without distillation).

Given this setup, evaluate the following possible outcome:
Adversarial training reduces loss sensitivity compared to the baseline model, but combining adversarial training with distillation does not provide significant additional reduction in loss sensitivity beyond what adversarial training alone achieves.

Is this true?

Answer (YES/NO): NO